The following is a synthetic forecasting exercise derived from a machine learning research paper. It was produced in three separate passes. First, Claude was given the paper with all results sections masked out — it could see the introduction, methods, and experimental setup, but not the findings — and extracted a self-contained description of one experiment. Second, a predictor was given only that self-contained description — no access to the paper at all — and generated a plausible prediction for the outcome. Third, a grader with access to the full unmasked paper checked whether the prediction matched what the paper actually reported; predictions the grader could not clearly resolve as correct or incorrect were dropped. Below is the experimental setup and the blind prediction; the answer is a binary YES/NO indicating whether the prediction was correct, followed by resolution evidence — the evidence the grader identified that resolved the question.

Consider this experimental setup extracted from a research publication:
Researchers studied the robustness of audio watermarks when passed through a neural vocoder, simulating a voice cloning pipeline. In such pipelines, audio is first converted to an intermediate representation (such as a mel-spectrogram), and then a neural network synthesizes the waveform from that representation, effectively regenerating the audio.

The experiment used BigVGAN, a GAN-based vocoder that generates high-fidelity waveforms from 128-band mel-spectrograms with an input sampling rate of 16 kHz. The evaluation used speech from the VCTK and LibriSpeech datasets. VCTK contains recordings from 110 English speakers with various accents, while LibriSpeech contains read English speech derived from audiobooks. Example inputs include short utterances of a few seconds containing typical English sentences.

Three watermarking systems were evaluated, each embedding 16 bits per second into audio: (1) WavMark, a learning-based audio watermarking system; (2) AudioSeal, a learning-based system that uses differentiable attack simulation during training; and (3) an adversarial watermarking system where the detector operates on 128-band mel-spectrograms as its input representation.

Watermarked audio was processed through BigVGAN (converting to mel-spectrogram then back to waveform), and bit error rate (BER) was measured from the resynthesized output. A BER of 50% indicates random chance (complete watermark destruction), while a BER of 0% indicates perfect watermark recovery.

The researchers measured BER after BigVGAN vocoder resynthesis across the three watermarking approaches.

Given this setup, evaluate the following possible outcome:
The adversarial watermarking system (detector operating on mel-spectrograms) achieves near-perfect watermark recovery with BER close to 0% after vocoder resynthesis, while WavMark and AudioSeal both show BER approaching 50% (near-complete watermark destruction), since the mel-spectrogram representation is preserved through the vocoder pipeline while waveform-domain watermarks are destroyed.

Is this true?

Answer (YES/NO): NO